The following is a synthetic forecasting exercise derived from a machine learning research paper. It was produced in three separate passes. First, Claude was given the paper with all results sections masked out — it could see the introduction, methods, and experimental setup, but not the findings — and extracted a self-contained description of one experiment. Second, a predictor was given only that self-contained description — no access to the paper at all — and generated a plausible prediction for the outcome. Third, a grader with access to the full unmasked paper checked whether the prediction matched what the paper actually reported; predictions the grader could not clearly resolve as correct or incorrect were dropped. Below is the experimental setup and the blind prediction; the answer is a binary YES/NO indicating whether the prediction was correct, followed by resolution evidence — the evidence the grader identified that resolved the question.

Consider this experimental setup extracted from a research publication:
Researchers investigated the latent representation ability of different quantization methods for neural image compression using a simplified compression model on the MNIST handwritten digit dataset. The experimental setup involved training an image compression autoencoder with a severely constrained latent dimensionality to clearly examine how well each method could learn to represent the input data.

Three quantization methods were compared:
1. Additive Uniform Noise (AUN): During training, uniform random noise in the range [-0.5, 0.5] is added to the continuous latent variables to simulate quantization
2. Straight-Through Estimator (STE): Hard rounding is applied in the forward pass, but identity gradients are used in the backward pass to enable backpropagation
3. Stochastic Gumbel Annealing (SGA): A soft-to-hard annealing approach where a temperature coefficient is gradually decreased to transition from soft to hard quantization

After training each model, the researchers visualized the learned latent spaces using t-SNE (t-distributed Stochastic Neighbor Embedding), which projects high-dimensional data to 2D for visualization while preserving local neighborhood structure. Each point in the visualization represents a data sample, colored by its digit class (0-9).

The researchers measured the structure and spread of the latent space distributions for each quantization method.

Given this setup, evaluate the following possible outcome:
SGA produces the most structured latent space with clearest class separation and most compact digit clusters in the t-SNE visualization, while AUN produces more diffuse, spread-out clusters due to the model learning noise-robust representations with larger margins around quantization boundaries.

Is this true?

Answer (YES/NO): NO